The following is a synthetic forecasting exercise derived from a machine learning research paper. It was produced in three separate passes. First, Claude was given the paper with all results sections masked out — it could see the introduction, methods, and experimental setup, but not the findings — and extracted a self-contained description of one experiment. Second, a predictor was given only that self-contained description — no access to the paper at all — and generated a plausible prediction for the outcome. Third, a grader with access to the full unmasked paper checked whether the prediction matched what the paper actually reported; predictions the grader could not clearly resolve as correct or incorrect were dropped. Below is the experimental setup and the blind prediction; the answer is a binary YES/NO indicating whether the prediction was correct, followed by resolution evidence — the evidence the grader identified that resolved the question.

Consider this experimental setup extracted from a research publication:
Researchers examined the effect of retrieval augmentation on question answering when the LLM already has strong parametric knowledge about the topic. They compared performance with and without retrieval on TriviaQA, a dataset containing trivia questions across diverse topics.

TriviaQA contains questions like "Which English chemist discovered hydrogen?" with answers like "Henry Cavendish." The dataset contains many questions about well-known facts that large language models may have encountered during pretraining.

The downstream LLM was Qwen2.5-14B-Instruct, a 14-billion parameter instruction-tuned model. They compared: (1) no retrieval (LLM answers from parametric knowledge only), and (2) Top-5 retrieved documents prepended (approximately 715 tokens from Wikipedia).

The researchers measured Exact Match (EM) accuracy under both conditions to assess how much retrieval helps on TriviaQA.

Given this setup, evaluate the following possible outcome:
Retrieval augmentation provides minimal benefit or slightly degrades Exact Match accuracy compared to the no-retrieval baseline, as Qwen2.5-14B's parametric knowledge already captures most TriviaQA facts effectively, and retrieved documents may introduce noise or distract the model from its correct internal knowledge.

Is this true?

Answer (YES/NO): NO